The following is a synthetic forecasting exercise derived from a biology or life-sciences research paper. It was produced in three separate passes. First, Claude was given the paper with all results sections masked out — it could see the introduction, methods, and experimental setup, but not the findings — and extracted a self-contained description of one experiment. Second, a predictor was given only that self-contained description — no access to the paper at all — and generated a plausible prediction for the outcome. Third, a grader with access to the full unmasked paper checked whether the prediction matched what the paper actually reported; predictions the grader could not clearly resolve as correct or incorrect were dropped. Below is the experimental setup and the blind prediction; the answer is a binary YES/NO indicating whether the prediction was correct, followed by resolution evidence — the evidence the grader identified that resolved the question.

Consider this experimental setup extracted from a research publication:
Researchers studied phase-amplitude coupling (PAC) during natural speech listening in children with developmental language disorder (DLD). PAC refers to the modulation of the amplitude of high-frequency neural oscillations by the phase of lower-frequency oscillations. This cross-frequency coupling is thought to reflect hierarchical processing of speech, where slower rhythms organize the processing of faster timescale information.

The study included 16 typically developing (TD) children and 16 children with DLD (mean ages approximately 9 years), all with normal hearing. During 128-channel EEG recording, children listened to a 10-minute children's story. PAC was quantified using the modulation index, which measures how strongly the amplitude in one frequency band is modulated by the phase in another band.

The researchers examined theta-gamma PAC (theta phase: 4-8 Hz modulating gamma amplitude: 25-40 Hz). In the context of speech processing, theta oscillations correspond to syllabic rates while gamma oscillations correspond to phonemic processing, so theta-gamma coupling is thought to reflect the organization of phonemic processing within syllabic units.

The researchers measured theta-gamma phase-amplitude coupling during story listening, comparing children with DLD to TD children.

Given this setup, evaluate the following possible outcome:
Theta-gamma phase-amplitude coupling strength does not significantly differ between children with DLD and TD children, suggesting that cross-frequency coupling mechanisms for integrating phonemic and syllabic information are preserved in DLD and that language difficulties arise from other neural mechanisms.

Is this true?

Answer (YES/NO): YES